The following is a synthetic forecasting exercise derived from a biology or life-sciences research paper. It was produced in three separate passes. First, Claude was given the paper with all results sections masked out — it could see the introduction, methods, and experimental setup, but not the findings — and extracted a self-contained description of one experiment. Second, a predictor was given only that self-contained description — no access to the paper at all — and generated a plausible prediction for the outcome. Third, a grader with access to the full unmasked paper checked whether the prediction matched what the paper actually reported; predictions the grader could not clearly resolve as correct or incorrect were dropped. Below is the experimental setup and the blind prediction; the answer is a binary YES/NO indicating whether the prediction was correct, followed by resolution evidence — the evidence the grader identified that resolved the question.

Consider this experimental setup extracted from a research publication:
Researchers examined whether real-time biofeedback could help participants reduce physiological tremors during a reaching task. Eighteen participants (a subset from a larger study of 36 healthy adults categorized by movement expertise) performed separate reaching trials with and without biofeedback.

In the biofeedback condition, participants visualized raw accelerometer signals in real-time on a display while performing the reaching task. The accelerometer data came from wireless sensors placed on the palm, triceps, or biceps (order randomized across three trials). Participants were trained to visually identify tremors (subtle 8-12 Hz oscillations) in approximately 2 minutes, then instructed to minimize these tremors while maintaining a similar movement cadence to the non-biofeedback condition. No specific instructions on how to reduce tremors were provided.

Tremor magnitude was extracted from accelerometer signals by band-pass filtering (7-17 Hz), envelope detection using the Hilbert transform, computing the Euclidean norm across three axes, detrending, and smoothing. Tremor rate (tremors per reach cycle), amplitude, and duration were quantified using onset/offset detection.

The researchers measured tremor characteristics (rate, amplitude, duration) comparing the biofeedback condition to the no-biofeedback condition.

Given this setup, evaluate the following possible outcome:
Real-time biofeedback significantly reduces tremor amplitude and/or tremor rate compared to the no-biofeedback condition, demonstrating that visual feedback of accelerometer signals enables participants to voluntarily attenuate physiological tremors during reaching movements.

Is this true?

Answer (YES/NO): YES